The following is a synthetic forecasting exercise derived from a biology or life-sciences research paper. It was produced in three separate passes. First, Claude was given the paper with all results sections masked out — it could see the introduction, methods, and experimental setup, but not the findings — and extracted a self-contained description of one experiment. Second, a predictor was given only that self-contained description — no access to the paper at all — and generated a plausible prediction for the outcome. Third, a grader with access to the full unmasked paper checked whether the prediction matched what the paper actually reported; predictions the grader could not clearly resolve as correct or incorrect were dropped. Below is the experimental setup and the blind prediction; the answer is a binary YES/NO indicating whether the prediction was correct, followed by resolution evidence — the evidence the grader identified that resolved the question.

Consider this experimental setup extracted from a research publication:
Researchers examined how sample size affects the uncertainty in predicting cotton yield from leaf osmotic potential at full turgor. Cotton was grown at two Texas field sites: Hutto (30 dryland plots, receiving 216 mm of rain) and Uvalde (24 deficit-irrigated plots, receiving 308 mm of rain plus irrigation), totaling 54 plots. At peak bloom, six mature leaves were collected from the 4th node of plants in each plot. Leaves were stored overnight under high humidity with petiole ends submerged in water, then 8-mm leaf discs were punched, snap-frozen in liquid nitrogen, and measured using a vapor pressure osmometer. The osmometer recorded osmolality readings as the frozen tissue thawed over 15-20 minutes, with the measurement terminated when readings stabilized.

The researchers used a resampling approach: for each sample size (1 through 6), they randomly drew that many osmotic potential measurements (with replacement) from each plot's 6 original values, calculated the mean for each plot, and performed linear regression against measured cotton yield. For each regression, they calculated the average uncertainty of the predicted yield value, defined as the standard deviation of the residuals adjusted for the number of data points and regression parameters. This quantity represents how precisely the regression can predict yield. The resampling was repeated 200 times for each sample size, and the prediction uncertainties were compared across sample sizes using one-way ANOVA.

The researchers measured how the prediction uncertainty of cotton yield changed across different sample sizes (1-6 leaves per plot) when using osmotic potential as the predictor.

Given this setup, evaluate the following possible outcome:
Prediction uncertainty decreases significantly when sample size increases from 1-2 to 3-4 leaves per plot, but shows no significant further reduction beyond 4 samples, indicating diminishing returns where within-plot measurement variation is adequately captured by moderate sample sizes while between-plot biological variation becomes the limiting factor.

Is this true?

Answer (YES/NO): NO